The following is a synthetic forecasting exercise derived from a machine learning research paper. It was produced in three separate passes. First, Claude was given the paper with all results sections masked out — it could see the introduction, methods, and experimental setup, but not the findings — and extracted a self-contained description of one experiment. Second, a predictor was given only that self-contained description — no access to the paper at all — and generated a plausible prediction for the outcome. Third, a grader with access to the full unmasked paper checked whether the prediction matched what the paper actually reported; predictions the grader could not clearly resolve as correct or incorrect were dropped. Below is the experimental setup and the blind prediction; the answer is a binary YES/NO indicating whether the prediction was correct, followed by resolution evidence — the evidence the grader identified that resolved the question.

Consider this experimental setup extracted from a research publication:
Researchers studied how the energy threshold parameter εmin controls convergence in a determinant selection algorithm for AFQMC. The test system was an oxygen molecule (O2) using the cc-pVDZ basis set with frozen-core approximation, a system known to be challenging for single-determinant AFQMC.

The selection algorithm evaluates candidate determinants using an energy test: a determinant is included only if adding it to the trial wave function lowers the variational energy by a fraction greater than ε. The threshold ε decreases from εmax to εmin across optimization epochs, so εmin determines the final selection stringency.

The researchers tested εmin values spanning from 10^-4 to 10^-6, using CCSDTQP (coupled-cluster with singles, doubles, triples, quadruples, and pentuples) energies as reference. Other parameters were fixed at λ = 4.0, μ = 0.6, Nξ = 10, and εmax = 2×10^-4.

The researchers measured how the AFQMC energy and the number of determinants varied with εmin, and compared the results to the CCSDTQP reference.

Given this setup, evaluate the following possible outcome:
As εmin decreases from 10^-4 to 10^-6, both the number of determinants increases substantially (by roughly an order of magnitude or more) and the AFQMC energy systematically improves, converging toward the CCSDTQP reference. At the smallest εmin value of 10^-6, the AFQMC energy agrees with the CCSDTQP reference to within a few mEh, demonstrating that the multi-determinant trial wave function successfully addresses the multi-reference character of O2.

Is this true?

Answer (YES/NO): YES